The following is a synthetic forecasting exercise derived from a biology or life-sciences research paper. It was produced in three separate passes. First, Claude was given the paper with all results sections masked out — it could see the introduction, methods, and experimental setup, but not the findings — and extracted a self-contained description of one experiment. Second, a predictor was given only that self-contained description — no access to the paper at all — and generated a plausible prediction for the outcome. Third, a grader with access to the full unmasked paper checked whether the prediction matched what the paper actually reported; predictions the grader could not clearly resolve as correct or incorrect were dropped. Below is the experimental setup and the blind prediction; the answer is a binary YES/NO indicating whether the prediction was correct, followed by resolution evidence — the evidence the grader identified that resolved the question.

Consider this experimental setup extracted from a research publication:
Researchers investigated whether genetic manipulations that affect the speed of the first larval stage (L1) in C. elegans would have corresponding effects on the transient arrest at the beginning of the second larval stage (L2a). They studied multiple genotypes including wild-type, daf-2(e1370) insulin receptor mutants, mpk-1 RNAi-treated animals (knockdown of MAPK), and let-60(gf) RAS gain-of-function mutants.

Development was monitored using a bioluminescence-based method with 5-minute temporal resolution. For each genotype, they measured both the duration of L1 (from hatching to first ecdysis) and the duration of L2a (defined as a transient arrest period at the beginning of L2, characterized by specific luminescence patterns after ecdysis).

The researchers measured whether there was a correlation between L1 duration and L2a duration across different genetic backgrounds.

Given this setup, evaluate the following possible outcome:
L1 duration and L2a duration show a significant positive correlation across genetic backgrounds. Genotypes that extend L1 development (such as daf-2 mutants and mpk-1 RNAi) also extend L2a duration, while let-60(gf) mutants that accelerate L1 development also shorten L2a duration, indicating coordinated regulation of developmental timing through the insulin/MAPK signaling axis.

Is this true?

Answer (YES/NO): NO